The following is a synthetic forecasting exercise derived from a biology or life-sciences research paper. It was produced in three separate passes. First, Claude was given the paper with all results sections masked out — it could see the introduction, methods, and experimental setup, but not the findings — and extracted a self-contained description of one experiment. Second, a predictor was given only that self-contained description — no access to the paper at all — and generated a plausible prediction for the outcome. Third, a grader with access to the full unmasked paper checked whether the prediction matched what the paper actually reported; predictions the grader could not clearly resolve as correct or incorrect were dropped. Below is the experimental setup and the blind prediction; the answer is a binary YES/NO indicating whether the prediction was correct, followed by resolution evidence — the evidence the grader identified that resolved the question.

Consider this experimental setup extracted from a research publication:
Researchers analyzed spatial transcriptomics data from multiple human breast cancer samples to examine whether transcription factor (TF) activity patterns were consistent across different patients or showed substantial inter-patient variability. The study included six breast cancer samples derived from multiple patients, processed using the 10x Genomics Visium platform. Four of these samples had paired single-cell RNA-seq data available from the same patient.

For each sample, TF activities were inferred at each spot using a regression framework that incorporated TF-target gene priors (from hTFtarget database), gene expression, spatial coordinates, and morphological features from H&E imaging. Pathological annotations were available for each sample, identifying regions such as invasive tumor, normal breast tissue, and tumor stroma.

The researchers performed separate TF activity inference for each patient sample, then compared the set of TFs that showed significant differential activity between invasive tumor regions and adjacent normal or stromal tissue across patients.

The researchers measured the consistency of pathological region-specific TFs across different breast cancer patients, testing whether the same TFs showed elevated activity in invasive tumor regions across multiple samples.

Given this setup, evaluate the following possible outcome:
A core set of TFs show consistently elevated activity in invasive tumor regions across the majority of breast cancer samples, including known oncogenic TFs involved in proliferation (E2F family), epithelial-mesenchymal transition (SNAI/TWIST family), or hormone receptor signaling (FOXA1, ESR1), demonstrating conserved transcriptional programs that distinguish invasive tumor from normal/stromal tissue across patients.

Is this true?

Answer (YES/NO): NO